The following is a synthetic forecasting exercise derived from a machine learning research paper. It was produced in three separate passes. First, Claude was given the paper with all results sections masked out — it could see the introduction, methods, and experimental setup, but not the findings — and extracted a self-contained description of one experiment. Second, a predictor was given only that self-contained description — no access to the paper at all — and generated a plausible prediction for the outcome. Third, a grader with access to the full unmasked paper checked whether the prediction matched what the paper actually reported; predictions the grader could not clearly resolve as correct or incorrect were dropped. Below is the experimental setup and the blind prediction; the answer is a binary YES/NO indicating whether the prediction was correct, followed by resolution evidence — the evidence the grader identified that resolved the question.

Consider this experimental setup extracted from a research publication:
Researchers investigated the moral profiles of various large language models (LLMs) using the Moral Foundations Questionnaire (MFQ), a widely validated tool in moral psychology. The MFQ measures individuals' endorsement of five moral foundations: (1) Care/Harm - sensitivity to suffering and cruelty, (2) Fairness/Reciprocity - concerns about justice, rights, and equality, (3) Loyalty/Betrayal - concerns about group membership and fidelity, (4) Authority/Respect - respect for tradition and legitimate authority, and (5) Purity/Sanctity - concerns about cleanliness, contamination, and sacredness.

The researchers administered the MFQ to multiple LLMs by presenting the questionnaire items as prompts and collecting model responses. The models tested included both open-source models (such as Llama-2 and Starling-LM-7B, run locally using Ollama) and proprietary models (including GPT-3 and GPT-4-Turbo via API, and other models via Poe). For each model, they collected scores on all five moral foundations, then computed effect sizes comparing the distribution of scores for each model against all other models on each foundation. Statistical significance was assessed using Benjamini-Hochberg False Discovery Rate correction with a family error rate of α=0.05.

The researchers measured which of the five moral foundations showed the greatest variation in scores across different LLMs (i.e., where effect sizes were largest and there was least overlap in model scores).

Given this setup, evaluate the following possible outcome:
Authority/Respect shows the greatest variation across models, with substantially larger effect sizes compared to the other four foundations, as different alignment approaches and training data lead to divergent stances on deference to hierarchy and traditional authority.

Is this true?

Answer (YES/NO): NO